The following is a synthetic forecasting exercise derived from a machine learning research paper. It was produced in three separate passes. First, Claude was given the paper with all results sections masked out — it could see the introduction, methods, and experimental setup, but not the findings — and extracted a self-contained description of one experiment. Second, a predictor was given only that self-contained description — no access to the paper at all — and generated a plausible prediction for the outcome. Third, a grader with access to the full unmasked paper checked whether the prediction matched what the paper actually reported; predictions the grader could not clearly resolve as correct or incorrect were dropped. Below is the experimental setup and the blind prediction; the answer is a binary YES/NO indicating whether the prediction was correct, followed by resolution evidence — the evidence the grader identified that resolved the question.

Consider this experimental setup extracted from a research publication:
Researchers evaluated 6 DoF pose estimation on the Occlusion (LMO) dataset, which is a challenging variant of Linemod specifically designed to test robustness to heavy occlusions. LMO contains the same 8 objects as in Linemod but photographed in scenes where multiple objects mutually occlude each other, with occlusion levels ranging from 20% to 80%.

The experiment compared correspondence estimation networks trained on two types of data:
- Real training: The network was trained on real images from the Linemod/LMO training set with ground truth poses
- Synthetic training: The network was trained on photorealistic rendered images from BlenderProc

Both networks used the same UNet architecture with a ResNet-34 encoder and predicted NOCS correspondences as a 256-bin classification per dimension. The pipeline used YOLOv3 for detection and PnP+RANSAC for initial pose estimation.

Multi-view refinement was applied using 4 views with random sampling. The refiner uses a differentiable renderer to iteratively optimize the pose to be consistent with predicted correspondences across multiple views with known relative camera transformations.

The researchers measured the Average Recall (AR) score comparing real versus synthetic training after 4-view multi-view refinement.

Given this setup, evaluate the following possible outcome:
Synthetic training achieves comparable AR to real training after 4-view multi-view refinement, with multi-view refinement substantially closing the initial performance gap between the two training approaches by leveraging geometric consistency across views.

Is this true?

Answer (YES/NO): NO